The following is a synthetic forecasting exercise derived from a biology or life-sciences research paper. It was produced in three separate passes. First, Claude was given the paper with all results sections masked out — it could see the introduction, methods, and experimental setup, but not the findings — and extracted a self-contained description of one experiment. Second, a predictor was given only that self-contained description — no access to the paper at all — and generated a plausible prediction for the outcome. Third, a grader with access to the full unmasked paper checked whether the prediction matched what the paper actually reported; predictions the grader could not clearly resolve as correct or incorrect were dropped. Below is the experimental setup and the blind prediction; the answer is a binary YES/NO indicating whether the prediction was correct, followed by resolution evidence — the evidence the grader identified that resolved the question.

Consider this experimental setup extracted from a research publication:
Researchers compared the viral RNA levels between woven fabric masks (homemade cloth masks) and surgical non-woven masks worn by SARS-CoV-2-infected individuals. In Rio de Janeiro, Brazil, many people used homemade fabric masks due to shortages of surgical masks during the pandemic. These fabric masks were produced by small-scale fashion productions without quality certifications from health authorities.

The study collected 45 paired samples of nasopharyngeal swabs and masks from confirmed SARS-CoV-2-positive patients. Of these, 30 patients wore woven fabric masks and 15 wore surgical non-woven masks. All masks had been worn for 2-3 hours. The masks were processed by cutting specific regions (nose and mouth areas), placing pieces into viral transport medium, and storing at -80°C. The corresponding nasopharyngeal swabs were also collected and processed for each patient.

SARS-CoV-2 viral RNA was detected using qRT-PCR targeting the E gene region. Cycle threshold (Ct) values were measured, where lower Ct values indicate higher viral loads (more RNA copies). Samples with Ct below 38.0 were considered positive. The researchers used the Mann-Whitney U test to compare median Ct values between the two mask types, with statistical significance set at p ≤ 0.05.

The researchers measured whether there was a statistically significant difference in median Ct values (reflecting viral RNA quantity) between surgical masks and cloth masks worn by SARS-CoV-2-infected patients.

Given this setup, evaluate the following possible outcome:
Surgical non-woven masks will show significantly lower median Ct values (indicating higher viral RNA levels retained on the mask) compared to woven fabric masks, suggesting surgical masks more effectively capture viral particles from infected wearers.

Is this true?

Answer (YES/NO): NO